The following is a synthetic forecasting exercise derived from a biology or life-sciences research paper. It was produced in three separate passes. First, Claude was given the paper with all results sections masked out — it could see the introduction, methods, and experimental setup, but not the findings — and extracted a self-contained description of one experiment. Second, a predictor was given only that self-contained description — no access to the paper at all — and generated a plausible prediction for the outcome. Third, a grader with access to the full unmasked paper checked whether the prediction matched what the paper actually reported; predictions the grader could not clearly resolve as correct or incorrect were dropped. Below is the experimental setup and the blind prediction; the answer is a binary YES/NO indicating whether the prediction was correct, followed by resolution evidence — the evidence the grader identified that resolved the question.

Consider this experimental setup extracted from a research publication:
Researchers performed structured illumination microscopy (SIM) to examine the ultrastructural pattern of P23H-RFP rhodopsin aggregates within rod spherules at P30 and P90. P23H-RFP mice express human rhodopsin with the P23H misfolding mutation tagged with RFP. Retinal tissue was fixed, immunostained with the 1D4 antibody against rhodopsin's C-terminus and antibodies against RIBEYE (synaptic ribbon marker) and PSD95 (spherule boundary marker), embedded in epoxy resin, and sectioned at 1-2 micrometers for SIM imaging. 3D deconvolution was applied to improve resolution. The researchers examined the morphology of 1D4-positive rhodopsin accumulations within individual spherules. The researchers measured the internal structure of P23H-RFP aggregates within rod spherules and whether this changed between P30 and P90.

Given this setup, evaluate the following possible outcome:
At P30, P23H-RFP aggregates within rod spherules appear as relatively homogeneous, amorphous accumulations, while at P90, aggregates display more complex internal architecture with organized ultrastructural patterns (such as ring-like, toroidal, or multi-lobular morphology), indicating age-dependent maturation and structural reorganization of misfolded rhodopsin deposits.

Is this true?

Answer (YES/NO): NO